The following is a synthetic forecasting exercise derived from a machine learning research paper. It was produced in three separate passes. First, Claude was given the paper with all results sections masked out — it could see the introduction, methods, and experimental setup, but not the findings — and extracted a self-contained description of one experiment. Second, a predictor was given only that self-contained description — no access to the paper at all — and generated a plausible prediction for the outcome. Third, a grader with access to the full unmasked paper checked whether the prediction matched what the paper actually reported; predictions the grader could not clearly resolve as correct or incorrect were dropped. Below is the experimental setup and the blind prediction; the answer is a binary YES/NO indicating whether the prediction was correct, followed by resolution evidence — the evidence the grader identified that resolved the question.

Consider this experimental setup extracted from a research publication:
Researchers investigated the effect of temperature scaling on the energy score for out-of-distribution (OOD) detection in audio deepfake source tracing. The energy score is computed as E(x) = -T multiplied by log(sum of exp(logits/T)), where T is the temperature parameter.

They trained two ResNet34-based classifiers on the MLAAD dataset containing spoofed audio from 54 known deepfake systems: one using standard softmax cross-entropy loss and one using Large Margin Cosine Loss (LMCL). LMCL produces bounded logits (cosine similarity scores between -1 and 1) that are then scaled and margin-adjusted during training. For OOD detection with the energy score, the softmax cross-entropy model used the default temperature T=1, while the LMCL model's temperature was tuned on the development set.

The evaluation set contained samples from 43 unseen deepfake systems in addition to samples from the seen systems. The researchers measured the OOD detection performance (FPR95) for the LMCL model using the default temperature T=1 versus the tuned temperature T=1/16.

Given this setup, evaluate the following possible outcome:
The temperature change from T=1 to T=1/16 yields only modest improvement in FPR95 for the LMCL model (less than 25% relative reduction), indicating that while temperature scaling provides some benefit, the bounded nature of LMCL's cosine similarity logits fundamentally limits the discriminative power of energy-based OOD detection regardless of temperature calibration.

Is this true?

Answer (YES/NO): NO